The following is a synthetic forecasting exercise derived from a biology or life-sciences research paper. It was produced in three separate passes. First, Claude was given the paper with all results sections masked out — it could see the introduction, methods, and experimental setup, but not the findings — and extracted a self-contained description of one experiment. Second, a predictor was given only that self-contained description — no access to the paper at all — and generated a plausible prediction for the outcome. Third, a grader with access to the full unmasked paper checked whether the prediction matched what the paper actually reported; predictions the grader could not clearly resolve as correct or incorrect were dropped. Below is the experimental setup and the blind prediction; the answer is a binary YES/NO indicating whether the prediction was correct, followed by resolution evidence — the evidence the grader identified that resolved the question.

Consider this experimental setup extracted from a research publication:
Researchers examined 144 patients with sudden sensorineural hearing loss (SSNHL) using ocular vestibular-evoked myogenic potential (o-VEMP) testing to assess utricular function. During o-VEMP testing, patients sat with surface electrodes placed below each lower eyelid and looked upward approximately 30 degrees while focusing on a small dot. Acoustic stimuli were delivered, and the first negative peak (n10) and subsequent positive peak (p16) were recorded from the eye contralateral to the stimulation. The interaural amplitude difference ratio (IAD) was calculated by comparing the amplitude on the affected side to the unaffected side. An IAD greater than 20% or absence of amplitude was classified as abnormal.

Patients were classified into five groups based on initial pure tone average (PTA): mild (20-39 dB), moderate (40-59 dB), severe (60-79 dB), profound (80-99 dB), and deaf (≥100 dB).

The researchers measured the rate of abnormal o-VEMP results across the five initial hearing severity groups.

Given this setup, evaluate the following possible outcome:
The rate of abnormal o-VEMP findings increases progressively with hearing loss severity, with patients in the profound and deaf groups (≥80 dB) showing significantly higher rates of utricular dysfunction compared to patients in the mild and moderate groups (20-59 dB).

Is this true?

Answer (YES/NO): YES